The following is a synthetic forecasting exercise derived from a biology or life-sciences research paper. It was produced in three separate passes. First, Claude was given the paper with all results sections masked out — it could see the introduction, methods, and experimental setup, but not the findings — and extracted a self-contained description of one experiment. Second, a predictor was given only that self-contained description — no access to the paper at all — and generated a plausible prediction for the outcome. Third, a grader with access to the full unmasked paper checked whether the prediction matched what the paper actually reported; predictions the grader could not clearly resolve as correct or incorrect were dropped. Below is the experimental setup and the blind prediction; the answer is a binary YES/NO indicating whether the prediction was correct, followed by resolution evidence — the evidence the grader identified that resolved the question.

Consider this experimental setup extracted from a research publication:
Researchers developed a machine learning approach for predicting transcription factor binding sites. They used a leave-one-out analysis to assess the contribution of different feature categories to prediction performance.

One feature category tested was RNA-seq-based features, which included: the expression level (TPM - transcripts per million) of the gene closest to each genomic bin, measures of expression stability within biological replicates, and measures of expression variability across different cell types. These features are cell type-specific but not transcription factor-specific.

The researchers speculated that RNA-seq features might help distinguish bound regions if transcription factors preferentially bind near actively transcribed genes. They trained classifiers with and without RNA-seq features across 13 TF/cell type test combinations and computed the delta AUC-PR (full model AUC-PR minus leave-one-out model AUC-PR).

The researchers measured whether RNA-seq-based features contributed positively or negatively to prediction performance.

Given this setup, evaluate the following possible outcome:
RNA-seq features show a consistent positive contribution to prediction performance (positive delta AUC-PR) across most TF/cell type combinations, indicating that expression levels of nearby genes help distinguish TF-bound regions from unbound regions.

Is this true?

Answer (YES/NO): NO